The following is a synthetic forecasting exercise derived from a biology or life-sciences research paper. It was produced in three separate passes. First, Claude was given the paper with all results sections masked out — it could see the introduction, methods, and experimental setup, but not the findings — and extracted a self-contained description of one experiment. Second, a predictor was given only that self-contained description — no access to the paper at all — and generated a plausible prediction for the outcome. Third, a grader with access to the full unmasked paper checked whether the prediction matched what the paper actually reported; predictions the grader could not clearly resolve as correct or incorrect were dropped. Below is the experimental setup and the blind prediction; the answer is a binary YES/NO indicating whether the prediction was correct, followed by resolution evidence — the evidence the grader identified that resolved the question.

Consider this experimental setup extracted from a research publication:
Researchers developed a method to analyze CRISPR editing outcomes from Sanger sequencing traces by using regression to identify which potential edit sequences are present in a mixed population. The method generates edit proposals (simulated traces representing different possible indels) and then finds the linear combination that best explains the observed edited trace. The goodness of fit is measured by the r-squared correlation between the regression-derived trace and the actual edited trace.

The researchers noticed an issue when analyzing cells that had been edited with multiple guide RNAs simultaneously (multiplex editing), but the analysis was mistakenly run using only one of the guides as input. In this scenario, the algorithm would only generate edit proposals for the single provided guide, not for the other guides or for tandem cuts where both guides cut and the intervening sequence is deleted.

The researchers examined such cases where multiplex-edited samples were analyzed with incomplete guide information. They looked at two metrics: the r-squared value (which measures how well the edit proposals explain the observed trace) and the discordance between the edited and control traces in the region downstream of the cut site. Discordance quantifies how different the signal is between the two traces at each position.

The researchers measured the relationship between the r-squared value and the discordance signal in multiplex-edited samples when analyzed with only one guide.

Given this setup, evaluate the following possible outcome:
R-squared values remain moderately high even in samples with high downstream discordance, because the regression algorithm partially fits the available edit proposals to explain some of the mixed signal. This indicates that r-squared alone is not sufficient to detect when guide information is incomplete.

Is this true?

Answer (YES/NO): NO